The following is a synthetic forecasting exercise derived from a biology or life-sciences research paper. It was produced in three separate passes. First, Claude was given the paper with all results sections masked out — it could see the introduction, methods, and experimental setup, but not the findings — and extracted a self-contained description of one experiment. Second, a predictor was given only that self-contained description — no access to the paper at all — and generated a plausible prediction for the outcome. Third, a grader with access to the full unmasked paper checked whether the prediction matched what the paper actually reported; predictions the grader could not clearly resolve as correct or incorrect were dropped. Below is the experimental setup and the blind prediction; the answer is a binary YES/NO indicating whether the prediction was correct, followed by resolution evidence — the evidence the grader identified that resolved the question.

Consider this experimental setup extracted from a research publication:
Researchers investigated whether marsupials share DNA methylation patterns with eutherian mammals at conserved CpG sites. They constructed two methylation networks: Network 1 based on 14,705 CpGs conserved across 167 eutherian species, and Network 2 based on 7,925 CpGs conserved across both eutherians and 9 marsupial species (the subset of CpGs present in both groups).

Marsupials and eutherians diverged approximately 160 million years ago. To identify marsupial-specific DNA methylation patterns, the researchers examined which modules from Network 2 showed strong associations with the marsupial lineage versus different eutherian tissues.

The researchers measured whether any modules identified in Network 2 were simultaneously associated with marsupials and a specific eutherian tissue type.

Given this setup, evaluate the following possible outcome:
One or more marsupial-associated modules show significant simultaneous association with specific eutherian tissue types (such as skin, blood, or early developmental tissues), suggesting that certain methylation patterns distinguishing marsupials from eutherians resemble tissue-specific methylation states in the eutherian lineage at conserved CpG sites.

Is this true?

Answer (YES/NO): YES